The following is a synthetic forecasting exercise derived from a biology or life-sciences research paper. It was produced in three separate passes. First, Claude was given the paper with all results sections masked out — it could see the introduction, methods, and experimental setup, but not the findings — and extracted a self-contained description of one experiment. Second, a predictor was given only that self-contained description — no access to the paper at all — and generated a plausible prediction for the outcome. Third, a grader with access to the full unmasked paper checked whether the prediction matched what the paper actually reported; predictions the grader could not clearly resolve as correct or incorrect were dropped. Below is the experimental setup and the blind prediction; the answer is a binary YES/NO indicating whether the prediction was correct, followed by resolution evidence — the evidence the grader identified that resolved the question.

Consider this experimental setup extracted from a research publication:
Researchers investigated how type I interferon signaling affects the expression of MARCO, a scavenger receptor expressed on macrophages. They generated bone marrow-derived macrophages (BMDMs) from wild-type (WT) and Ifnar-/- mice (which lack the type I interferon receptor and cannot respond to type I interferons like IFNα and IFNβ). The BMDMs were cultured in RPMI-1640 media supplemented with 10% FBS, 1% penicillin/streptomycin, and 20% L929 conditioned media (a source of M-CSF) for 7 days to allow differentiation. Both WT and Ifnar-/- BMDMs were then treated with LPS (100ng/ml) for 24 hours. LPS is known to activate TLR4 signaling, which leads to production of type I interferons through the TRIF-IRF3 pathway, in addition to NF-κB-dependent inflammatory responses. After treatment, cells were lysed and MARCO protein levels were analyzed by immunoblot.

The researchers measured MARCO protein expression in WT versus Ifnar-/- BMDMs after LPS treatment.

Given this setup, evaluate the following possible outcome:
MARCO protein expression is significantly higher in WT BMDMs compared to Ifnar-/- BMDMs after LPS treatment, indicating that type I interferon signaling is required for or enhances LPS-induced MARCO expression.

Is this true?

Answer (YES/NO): NO